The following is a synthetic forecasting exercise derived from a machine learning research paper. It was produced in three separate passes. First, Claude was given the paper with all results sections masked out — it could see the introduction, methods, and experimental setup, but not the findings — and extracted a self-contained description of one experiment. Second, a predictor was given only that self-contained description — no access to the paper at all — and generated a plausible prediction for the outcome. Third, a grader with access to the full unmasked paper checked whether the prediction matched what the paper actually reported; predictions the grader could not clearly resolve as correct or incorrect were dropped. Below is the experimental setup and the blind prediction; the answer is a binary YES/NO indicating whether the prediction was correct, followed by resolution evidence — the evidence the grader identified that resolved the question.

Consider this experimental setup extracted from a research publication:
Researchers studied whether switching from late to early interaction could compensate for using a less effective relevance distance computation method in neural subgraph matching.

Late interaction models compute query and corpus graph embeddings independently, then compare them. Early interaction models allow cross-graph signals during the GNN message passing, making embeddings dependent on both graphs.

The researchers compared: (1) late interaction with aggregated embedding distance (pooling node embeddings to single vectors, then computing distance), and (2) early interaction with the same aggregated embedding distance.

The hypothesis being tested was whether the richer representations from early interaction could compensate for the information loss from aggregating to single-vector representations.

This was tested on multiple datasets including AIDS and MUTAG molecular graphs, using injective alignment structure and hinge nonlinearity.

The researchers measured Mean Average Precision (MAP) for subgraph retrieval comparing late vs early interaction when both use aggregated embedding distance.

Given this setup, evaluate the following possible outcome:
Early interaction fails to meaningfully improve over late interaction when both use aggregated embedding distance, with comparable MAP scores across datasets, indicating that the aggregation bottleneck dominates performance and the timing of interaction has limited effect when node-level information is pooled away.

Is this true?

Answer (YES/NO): NO